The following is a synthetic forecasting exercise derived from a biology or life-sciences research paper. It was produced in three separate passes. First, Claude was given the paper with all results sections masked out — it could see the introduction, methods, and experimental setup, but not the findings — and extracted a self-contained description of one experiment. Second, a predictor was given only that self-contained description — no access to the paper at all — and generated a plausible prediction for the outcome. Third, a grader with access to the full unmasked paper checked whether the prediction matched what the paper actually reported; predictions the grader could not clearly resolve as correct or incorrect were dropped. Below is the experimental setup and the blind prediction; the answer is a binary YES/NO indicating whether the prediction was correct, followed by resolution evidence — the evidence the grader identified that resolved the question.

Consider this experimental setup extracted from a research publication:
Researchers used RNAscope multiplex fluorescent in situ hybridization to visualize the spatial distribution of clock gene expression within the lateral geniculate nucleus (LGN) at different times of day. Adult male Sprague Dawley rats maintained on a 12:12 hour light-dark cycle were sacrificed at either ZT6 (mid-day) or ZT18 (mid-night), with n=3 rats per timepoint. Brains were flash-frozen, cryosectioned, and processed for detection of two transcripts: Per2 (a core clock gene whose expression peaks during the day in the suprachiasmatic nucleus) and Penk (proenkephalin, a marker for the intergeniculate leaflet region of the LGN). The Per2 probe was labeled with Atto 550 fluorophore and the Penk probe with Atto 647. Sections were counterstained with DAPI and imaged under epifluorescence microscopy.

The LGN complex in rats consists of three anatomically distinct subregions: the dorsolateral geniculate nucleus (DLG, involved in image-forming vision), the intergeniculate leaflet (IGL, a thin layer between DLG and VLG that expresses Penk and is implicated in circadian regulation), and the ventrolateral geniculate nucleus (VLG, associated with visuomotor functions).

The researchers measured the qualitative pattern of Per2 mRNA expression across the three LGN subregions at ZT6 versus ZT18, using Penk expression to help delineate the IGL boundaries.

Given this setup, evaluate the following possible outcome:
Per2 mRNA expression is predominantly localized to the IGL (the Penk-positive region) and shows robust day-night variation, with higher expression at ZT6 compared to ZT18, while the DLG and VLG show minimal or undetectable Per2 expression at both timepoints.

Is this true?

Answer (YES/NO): NO